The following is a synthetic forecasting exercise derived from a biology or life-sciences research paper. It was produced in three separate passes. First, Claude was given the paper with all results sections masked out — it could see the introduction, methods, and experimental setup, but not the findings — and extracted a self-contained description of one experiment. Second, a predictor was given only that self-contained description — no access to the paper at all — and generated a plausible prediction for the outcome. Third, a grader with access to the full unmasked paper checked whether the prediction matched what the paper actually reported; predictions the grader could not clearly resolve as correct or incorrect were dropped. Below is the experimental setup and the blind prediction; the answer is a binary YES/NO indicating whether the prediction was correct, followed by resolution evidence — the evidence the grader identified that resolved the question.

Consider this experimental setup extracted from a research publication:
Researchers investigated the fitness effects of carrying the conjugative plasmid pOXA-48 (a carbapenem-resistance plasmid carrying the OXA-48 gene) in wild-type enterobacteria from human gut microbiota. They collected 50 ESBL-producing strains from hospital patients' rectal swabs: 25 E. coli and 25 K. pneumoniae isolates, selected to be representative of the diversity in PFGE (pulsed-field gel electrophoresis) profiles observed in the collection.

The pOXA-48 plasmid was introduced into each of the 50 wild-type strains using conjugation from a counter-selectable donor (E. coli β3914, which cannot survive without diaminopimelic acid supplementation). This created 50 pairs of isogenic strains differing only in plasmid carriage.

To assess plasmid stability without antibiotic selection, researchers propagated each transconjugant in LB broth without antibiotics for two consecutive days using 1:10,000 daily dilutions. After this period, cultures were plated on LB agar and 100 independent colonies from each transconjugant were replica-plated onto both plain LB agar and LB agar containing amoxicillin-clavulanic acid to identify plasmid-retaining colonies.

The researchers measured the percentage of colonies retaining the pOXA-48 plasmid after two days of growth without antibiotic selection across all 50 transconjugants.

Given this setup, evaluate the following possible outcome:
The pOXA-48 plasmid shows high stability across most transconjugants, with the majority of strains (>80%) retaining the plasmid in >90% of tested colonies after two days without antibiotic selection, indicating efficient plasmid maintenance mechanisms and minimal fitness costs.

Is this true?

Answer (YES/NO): YES